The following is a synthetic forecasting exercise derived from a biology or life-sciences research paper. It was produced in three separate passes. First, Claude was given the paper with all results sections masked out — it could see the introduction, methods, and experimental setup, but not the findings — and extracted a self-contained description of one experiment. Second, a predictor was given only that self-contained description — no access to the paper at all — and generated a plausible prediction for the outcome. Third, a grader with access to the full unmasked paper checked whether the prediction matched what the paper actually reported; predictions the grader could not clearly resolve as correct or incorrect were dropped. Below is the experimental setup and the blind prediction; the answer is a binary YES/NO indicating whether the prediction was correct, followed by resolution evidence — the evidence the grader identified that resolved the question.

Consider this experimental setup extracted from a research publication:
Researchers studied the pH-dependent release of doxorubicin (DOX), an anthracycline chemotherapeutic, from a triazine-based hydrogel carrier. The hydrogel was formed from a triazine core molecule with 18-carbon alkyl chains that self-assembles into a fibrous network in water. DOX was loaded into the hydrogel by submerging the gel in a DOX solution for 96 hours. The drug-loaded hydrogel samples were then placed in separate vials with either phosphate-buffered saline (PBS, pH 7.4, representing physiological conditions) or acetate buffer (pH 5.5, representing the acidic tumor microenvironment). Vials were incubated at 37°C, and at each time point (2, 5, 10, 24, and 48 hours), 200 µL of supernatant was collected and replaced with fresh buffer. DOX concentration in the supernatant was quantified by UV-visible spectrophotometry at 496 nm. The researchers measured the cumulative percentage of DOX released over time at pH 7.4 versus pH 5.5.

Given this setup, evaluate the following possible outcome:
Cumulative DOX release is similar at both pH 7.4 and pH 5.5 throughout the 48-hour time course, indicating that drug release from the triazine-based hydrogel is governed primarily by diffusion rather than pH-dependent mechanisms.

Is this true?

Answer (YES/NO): NO